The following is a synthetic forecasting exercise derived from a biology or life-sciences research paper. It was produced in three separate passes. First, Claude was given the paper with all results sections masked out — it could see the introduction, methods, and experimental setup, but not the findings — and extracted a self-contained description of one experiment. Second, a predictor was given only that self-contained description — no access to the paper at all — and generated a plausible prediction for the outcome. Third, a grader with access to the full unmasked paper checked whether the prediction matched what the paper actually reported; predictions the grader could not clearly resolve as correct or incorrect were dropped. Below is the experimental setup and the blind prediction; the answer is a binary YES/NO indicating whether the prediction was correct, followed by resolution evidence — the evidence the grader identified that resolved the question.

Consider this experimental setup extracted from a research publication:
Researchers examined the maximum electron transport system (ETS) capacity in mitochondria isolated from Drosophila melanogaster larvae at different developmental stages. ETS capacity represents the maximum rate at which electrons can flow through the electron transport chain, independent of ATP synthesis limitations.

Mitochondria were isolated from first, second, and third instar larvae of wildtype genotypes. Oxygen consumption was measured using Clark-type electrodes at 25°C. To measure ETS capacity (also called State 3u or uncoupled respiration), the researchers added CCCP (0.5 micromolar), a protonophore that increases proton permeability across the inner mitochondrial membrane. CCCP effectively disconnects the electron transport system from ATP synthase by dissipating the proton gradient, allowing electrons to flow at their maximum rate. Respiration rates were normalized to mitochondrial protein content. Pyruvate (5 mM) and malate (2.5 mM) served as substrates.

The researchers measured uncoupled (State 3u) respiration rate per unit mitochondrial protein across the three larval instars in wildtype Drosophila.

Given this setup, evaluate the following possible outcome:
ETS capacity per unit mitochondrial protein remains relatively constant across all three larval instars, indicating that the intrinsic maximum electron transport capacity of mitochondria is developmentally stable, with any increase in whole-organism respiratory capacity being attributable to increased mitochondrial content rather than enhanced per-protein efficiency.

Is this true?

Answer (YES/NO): NO